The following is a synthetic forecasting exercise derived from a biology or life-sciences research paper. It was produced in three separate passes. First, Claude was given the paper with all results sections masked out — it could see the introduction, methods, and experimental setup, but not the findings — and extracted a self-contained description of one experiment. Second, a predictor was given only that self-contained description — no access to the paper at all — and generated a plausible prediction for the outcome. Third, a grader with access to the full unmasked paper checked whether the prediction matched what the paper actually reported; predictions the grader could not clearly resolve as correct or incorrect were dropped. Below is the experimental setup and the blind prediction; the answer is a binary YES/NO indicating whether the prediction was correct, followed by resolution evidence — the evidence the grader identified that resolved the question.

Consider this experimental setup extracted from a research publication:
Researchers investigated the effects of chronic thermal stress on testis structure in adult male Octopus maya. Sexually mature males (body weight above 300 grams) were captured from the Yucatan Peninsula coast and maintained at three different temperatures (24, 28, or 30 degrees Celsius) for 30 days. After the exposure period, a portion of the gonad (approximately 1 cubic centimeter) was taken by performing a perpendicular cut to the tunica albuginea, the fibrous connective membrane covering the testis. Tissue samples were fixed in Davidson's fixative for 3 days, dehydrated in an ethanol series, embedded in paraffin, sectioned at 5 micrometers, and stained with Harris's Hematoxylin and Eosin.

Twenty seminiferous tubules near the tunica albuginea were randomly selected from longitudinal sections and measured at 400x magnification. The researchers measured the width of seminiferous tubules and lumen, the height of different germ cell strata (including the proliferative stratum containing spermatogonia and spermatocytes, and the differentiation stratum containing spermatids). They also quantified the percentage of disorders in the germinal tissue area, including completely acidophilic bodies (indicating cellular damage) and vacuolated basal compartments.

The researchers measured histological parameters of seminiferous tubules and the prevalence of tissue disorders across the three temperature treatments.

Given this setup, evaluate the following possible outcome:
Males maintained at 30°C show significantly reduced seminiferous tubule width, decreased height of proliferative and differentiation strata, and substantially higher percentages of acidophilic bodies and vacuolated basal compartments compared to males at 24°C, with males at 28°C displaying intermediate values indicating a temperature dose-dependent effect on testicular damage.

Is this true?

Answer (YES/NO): NO